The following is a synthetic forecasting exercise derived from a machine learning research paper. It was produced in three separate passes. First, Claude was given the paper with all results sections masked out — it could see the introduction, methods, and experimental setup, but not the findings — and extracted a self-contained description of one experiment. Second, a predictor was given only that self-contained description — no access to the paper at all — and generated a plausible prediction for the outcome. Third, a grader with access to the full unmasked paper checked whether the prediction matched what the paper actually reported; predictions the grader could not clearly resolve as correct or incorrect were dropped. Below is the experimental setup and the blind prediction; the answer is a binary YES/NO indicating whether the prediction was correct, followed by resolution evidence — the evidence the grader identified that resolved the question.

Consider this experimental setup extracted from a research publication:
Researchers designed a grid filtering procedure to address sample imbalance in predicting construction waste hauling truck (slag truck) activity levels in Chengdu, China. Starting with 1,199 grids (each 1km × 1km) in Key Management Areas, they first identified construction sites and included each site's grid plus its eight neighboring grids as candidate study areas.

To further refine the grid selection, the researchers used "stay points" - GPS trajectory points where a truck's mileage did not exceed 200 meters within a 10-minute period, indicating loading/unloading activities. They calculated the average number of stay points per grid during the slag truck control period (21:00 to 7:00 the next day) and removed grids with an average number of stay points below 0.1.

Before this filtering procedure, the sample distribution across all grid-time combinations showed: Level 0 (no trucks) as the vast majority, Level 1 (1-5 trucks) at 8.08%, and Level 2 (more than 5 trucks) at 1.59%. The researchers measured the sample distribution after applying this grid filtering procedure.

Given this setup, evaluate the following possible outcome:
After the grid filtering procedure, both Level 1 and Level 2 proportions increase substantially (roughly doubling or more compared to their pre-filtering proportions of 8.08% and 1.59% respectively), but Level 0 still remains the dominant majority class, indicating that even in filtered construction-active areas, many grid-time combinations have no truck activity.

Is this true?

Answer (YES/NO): YES